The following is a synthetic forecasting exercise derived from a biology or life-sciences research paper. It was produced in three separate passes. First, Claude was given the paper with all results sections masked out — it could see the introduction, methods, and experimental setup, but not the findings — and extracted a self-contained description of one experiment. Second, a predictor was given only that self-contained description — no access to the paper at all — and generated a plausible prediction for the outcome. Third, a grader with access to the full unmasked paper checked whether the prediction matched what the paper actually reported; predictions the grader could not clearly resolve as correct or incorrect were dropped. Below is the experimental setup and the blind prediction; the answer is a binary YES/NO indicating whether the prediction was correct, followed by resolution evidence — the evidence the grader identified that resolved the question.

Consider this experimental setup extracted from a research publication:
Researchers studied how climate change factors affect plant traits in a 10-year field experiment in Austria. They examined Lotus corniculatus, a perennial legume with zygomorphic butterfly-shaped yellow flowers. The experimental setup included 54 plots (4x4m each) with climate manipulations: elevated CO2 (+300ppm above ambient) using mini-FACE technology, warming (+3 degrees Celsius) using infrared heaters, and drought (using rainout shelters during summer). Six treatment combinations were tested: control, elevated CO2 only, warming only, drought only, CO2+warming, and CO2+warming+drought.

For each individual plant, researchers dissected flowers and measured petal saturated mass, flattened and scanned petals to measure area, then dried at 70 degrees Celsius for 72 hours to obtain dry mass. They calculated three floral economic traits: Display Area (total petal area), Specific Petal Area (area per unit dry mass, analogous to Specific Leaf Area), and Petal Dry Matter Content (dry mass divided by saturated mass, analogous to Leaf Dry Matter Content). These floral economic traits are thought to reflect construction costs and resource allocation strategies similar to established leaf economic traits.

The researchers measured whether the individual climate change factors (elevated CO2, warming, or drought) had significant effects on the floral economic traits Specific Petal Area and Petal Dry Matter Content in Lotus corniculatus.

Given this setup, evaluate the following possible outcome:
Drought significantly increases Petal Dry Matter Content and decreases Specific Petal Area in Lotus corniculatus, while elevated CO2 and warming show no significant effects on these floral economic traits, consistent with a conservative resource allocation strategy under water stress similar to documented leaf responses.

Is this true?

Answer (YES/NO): NO